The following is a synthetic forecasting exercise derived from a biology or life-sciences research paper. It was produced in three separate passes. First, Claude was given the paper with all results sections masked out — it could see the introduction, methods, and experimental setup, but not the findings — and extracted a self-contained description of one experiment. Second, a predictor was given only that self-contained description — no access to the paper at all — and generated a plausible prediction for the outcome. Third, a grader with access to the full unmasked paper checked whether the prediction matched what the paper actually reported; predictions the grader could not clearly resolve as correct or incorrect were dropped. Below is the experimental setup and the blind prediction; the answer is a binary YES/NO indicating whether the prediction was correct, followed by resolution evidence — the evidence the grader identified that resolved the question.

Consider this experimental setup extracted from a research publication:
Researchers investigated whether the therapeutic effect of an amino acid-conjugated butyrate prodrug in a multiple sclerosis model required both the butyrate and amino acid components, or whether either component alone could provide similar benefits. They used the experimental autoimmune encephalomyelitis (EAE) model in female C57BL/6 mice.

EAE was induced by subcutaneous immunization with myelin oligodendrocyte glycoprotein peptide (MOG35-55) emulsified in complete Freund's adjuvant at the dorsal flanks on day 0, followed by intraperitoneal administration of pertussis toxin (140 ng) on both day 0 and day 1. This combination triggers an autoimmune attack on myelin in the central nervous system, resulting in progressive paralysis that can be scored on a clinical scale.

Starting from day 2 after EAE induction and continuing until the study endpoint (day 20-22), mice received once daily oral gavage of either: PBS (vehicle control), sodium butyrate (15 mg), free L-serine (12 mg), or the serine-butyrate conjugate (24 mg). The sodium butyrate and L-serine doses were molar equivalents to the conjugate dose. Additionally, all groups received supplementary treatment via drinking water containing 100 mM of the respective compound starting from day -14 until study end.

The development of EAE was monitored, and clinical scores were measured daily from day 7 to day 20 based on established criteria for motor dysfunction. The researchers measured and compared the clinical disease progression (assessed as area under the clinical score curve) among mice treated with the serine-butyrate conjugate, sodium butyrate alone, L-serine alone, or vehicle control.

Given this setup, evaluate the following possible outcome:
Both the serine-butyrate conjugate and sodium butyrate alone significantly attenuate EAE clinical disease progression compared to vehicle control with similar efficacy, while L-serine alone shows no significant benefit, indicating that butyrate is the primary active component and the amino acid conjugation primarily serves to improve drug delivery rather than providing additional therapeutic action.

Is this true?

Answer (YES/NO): NO